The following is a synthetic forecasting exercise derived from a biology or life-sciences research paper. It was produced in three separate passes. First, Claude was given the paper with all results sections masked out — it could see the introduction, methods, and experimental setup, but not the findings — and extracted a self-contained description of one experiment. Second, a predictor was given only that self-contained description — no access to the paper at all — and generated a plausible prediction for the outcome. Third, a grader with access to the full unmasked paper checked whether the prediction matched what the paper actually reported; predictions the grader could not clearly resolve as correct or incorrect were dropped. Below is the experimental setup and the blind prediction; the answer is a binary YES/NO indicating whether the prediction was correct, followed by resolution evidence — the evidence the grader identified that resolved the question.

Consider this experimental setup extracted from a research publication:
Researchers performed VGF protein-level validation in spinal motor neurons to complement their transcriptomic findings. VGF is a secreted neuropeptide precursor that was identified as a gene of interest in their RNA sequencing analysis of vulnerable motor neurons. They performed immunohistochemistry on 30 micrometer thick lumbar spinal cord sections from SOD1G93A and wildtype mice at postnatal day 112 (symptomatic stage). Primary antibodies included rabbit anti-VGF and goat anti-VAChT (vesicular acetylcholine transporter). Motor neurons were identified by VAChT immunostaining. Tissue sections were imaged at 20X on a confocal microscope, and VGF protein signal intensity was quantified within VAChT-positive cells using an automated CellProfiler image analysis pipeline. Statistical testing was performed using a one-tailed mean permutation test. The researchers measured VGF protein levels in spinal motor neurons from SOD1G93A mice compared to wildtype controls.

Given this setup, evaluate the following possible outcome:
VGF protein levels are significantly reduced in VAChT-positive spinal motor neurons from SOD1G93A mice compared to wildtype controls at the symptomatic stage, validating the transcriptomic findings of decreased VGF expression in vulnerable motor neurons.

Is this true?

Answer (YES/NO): NO